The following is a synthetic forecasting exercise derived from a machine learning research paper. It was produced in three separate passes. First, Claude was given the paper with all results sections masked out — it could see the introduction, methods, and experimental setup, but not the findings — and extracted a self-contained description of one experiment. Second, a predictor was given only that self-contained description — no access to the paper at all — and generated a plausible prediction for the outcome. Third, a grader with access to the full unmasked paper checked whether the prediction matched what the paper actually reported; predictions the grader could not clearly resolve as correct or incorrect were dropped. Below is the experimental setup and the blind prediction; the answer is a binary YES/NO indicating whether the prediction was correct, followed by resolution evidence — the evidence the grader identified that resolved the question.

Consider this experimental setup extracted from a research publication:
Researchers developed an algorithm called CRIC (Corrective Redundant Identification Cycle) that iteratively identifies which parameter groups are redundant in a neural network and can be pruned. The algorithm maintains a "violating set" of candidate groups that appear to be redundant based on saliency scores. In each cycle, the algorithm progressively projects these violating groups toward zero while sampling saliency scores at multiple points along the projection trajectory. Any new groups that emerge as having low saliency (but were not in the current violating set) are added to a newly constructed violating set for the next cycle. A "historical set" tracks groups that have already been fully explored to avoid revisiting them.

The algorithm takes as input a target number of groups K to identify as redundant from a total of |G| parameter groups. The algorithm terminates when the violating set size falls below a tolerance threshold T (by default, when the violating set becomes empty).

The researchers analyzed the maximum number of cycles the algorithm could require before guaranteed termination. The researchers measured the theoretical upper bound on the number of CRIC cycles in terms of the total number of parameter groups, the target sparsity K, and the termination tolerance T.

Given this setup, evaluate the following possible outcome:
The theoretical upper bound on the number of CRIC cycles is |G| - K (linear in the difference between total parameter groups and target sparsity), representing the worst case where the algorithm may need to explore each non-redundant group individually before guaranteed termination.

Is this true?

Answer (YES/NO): NO